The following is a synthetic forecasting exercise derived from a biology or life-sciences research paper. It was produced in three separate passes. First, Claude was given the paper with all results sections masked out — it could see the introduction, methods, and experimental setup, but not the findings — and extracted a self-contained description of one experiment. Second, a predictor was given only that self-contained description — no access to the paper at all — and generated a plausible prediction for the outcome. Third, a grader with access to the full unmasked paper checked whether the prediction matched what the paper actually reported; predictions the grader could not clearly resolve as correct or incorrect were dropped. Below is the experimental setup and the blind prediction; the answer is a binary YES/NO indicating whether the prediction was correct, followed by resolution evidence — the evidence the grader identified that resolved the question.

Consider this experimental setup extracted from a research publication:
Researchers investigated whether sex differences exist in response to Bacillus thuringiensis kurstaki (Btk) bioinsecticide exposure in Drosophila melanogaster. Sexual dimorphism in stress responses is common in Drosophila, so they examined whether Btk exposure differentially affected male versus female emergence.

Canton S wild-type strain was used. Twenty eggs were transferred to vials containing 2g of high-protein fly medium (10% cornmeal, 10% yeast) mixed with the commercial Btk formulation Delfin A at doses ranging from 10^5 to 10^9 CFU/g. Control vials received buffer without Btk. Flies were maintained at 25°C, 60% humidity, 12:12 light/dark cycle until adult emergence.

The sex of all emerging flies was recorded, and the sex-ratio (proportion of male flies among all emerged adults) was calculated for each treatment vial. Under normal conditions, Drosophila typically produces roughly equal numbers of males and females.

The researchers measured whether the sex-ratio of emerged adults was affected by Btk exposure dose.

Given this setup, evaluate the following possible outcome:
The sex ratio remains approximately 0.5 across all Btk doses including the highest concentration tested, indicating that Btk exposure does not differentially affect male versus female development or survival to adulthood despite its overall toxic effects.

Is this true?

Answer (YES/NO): NO